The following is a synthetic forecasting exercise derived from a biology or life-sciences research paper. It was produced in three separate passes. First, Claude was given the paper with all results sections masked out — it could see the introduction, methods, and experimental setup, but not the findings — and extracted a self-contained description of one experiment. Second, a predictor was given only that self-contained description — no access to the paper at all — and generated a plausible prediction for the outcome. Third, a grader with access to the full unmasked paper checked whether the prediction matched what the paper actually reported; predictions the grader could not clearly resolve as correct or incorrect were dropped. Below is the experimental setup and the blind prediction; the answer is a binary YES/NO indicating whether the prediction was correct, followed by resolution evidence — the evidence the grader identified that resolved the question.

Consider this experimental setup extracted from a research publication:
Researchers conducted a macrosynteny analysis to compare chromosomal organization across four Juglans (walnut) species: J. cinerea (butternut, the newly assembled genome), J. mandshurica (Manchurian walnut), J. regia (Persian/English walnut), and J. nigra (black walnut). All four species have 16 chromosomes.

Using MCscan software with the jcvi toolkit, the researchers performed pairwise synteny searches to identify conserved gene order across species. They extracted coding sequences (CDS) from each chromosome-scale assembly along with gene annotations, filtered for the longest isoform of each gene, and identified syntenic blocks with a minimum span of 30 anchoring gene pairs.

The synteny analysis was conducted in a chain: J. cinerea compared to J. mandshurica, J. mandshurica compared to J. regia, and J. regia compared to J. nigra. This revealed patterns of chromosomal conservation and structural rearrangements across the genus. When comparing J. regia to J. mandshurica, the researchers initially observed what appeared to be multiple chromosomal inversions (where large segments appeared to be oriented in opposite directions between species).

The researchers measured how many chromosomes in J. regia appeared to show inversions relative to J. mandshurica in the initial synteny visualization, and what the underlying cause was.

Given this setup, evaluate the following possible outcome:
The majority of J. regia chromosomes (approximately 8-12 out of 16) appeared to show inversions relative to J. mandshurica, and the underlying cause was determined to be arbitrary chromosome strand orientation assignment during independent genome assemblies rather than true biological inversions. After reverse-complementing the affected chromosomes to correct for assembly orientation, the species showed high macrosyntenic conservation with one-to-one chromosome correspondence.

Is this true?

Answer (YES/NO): YES